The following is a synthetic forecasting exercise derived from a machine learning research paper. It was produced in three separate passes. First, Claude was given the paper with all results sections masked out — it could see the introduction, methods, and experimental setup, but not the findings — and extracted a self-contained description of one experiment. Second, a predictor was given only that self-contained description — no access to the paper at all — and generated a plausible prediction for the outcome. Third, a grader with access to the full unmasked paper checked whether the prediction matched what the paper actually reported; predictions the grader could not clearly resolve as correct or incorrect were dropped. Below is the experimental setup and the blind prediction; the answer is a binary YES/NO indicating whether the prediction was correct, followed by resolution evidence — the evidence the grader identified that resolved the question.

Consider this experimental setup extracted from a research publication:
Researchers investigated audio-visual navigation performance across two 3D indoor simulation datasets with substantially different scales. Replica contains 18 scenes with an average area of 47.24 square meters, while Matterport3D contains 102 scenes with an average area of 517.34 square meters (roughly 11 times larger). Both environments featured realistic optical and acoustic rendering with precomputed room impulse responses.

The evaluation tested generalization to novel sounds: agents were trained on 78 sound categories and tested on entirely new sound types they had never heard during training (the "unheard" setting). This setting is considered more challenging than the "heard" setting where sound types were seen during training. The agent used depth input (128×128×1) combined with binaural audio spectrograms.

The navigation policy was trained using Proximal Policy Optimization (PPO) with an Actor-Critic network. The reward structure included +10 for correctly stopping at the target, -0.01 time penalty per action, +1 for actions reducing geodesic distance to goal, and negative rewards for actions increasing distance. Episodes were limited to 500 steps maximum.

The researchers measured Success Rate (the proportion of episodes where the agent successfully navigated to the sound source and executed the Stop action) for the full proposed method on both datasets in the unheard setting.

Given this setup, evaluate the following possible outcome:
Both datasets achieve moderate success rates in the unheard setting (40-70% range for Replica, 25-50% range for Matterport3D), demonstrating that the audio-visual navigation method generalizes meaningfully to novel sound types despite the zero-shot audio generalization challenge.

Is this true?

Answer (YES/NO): YES